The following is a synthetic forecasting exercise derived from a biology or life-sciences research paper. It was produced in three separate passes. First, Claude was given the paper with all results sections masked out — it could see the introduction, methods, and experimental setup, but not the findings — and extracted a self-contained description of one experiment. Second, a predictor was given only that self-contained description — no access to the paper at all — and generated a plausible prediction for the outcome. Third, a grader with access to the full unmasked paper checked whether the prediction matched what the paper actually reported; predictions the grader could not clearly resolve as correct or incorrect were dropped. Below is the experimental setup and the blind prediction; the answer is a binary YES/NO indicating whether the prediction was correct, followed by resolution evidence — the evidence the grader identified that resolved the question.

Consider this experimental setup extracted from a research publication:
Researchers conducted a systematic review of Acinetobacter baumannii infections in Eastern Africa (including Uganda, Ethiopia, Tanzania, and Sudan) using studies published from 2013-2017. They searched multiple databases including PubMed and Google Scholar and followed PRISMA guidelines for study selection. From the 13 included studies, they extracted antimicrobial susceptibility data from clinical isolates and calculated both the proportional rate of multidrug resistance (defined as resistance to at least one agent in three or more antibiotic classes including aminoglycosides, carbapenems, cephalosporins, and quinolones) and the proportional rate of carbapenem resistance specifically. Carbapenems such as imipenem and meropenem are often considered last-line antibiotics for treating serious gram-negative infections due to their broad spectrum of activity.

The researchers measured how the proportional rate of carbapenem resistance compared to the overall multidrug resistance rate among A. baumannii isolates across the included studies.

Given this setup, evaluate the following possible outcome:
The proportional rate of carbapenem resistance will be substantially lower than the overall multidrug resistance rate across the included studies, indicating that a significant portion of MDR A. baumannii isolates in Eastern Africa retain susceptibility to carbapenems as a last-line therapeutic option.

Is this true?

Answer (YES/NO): NO